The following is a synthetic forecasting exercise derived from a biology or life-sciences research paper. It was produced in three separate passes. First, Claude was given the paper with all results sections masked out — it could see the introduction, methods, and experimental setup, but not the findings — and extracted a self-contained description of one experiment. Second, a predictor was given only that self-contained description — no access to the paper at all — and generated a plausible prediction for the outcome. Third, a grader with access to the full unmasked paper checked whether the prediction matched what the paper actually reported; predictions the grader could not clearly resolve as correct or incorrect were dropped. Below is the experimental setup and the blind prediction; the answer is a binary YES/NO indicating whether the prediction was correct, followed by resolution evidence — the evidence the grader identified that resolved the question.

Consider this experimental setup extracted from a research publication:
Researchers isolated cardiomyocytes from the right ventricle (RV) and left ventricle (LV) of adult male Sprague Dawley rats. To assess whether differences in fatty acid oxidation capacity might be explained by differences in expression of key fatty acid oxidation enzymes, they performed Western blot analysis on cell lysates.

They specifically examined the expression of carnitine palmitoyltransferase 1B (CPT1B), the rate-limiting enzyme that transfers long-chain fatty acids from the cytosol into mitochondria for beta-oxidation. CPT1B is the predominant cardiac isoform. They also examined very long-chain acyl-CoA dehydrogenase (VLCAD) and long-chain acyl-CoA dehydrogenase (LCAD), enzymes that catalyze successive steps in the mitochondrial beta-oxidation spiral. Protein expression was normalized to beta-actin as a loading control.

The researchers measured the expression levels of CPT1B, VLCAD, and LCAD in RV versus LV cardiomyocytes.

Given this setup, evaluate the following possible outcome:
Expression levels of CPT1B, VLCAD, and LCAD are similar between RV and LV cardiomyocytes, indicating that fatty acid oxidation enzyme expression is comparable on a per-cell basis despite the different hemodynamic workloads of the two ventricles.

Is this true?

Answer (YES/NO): NO